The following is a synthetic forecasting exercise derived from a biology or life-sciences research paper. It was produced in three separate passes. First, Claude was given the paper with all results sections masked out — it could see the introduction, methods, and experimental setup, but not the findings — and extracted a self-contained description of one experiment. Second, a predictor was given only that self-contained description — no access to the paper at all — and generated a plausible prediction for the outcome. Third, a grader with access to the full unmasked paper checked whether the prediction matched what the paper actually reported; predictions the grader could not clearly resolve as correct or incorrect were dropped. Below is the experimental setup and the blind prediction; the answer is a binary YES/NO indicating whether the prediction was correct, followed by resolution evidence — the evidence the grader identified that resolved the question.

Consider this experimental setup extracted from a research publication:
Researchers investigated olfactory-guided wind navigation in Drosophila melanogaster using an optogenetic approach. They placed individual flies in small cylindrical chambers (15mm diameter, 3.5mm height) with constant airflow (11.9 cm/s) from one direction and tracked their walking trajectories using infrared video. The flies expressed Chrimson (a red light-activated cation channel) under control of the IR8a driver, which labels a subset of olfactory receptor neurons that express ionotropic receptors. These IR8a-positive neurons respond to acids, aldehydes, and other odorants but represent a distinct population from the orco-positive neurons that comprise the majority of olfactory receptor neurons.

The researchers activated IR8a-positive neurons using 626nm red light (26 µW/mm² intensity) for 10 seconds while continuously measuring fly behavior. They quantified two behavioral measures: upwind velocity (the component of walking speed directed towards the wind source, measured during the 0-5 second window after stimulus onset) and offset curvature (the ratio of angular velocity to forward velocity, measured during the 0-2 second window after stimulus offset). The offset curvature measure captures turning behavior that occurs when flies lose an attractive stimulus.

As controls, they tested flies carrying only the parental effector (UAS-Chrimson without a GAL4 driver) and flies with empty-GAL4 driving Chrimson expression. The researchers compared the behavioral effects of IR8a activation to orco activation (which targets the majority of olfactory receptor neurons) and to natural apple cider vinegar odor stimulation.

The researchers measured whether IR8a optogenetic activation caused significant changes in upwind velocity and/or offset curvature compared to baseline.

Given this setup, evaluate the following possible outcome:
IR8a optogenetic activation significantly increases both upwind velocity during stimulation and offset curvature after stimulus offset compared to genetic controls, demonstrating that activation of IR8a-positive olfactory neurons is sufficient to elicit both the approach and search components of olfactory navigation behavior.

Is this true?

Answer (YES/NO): NO